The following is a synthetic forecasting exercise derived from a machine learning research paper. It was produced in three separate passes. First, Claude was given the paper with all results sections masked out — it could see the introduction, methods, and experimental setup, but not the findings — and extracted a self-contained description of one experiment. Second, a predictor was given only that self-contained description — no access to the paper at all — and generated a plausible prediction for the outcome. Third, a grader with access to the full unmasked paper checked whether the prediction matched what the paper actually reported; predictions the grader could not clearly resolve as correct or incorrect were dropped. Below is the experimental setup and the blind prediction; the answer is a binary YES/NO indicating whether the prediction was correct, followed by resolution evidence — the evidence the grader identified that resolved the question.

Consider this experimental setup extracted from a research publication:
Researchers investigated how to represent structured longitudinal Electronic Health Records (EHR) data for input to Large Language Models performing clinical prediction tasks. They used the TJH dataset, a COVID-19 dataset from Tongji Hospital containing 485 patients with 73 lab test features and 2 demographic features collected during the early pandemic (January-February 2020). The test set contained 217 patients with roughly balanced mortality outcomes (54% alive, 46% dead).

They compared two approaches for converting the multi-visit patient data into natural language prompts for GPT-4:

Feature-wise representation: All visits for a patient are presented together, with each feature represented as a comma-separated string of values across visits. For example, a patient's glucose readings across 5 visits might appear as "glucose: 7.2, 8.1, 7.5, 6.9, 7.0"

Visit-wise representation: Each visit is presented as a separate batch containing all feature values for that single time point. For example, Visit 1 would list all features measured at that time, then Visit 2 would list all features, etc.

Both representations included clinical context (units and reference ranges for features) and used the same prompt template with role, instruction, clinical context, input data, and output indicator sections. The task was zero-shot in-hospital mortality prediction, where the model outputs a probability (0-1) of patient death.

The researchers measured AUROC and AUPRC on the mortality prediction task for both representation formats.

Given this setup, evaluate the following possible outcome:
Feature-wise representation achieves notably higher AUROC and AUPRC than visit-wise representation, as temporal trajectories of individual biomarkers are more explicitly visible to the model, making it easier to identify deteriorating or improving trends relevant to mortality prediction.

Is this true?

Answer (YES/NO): YES